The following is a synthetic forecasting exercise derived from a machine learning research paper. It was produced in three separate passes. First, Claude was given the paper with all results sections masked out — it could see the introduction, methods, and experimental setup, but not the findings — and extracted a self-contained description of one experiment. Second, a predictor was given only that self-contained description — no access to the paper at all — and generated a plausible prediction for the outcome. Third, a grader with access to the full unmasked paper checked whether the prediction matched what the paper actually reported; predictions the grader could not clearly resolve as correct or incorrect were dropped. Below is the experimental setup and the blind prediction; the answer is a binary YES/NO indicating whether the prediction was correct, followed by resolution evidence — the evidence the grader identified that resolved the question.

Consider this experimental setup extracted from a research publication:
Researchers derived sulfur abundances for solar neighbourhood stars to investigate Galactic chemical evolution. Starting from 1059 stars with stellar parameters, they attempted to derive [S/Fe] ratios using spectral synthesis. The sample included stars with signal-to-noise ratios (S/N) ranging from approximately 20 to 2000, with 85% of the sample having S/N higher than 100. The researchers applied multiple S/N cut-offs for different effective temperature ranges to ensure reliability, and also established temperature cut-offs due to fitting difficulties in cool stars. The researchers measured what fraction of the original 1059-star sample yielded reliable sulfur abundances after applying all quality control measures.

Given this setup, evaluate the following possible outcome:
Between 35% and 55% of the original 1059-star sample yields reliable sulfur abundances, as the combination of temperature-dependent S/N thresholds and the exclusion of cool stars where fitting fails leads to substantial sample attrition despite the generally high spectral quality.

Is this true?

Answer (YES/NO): NO